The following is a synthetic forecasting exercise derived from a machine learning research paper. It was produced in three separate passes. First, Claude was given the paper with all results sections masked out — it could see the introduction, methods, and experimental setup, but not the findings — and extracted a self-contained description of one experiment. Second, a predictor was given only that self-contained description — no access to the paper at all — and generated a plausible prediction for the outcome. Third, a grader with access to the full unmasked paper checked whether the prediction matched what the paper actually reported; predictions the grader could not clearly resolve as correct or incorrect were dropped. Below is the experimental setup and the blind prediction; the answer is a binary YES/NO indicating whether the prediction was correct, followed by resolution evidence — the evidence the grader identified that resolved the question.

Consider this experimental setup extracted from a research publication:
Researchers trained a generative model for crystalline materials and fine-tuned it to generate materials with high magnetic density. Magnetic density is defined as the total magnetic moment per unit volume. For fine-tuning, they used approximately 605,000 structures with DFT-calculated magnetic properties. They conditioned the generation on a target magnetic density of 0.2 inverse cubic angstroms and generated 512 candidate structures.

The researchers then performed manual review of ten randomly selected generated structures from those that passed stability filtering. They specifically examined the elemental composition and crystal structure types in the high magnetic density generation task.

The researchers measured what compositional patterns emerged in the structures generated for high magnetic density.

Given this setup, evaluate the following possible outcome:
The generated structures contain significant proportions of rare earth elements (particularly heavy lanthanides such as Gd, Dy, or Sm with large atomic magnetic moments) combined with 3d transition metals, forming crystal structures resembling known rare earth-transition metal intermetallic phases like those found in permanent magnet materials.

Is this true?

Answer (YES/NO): NO